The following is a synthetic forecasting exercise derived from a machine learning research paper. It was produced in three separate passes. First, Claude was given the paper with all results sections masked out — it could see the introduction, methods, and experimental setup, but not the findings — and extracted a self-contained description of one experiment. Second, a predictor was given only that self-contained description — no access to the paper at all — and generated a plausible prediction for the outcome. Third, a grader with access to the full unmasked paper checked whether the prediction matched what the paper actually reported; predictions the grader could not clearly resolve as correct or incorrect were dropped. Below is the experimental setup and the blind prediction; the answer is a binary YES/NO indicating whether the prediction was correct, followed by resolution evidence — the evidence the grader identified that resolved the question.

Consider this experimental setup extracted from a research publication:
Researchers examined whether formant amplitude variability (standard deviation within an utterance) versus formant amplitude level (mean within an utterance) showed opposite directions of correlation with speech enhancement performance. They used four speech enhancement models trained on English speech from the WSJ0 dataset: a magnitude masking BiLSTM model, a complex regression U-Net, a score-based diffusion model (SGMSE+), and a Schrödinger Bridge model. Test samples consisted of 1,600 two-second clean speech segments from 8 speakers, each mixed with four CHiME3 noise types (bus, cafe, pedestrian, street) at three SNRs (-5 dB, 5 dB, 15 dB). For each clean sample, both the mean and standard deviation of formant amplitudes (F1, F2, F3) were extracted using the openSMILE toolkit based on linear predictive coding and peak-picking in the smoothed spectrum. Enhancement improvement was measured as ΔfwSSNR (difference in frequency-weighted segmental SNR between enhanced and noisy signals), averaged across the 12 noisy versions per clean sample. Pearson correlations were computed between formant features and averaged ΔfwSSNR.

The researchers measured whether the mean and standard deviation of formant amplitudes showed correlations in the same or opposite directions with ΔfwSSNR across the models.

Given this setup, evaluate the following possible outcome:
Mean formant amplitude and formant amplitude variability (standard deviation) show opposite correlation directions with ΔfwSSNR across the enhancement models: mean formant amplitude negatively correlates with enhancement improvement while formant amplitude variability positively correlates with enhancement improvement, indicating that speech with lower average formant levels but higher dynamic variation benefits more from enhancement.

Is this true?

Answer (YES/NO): NO